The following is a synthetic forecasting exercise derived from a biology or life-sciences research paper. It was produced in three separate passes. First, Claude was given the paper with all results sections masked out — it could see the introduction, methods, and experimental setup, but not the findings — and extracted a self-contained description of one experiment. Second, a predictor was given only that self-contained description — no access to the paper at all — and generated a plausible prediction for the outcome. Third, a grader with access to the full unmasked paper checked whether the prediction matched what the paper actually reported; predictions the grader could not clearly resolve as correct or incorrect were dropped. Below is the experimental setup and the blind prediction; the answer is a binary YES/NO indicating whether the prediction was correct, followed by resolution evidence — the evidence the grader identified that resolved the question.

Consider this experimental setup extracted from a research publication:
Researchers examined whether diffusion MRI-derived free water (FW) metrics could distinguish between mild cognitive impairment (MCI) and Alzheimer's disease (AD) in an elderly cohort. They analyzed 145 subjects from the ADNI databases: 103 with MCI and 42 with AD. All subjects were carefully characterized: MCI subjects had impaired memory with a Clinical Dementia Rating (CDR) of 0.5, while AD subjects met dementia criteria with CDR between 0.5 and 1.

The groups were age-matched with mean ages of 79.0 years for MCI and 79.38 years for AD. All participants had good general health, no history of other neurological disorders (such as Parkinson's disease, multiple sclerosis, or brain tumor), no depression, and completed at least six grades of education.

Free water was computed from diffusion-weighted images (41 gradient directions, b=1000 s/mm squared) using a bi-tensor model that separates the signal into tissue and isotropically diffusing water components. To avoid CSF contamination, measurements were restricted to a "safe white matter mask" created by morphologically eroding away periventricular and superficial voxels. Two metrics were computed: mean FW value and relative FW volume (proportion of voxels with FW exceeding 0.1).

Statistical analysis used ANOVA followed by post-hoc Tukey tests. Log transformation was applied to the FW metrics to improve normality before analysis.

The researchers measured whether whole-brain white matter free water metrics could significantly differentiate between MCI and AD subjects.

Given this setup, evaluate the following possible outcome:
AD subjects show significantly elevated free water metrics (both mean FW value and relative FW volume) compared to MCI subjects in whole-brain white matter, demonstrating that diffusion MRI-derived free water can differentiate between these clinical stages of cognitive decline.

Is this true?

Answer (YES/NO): NO